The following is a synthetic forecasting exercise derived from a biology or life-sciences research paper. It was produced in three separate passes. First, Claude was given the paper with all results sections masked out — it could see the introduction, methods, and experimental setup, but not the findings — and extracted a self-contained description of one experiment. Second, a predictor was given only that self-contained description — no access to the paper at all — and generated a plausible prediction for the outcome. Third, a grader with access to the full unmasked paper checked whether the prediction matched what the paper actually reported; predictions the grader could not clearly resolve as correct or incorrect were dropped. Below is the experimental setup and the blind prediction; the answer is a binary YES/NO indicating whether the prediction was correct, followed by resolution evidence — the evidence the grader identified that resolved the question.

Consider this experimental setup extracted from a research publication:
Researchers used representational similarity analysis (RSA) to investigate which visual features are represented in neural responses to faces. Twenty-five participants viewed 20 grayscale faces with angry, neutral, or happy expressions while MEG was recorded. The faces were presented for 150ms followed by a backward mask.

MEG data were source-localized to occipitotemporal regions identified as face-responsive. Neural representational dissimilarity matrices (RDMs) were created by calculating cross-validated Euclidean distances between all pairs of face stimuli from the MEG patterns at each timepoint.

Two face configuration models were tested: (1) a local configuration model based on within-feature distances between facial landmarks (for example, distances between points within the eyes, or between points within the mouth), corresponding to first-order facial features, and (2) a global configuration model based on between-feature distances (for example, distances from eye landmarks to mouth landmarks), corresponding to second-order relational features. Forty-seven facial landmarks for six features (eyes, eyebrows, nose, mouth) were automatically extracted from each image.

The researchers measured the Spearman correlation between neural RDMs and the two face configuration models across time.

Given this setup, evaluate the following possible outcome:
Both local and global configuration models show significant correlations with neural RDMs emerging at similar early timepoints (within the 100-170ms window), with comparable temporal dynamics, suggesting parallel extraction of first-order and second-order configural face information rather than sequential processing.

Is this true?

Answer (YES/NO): NO